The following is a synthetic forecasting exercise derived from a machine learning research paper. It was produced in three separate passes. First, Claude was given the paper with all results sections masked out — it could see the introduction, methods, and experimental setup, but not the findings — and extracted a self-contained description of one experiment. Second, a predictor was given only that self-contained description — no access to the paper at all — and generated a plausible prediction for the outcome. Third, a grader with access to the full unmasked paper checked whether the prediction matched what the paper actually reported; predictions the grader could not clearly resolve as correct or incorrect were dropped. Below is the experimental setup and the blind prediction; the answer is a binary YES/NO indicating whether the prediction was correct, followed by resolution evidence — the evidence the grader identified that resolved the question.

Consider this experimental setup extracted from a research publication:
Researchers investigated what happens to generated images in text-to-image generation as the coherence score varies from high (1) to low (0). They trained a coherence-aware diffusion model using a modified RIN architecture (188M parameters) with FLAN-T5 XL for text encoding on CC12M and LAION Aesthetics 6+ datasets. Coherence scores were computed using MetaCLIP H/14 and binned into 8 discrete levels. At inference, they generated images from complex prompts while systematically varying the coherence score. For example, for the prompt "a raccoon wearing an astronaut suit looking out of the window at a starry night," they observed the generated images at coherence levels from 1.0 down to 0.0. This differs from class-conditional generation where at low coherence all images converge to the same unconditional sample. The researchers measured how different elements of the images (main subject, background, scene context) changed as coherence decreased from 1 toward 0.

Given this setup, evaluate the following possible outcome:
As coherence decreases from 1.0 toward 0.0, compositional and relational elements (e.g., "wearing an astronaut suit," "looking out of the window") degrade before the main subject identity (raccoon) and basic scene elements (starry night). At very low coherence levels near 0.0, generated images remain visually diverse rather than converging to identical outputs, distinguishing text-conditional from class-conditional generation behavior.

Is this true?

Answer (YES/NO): YES